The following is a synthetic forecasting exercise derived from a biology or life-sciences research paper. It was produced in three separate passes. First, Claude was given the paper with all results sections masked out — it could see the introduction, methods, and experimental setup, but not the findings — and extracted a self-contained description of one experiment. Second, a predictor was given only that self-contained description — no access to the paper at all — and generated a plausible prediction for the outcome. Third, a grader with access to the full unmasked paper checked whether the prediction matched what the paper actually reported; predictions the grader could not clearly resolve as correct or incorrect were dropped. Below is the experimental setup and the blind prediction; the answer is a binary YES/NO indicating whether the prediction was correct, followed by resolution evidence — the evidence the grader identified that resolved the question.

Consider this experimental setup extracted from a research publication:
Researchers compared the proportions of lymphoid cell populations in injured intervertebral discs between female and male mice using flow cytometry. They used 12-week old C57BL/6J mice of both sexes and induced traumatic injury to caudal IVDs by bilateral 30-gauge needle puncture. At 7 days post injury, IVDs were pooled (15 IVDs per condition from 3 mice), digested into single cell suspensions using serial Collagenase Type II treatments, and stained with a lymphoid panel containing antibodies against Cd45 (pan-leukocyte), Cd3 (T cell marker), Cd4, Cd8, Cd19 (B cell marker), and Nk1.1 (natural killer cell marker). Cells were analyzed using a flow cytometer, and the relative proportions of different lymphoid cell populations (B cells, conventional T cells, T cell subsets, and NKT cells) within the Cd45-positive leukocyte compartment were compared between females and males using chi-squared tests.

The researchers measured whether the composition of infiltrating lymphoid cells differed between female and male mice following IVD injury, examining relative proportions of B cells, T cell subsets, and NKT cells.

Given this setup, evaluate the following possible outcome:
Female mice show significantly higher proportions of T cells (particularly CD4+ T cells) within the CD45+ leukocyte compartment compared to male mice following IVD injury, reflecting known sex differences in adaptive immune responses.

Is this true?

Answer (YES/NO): NO